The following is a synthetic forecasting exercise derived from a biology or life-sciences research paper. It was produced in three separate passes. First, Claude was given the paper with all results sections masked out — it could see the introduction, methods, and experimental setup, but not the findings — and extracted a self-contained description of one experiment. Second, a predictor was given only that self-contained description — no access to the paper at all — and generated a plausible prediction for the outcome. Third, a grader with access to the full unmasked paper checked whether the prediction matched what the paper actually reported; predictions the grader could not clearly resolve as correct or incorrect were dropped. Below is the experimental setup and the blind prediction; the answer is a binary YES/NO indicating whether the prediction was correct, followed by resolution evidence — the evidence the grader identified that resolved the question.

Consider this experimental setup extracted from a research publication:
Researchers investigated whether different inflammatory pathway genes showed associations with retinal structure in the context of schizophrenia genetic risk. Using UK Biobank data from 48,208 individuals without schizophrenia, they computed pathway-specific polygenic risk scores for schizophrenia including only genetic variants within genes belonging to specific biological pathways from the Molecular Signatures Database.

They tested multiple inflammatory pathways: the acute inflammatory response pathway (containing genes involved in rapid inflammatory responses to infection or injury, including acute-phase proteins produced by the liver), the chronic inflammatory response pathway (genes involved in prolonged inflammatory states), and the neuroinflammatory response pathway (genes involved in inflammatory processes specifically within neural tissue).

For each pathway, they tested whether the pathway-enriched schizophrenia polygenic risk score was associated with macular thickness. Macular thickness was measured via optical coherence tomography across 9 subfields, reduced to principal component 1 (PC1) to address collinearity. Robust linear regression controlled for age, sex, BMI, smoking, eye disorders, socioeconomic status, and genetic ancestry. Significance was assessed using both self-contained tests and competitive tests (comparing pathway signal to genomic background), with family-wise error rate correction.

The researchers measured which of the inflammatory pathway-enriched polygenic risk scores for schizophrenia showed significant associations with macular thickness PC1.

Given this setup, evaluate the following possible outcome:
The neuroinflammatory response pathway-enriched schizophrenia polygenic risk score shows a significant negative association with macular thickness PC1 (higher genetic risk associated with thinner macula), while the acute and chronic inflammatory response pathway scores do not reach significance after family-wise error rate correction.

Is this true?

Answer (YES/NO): YES